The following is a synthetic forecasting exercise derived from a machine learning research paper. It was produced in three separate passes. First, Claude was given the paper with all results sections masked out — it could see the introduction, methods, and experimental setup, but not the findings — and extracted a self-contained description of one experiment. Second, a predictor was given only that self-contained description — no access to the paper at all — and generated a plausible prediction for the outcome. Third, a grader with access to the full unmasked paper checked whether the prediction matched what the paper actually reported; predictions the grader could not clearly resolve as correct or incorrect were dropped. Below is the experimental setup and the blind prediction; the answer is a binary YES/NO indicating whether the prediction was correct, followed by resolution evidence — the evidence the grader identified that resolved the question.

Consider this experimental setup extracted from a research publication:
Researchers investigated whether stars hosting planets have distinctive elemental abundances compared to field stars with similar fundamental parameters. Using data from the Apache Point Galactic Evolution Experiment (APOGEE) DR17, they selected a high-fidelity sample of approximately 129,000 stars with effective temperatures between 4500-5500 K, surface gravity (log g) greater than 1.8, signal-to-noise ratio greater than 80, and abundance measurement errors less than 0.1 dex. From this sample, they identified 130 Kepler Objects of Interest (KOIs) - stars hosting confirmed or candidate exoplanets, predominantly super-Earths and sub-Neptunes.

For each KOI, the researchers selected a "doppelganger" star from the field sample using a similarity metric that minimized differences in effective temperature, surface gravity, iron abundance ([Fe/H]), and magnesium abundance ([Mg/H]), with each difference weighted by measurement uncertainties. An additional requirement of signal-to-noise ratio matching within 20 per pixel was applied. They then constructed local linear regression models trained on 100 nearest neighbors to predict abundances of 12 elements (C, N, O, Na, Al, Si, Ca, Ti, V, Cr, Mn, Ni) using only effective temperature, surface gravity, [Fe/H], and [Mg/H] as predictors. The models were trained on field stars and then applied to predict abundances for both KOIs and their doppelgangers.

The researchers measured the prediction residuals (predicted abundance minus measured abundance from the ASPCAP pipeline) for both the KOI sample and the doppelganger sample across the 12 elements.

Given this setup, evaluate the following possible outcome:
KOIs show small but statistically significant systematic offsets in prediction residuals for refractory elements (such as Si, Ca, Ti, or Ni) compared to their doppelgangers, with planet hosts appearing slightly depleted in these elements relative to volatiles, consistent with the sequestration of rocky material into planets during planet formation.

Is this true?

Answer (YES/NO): NO